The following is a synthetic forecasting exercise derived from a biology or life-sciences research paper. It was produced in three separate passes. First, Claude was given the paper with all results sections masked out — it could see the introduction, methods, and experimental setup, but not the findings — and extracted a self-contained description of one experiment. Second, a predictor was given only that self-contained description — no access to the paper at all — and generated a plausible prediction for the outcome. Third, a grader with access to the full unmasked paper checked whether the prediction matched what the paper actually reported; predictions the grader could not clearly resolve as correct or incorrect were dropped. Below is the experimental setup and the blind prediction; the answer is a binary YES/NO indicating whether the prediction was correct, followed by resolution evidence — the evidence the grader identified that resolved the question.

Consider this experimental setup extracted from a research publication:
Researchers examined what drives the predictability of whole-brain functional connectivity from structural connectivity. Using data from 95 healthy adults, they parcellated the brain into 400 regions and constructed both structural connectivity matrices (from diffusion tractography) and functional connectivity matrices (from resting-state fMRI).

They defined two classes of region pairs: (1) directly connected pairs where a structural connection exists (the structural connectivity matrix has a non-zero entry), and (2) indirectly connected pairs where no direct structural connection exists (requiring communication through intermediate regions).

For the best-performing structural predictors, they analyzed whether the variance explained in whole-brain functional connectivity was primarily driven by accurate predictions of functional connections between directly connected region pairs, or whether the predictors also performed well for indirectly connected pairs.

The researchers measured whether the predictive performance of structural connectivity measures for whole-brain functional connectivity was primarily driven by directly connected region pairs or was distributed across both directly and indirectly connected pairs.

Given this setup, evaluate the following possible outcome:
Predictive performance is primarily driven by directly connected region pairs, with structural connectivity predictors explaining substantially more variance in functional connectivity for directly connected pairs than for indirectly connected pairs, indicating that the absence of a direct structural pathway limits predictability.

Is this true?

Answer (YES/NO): YES